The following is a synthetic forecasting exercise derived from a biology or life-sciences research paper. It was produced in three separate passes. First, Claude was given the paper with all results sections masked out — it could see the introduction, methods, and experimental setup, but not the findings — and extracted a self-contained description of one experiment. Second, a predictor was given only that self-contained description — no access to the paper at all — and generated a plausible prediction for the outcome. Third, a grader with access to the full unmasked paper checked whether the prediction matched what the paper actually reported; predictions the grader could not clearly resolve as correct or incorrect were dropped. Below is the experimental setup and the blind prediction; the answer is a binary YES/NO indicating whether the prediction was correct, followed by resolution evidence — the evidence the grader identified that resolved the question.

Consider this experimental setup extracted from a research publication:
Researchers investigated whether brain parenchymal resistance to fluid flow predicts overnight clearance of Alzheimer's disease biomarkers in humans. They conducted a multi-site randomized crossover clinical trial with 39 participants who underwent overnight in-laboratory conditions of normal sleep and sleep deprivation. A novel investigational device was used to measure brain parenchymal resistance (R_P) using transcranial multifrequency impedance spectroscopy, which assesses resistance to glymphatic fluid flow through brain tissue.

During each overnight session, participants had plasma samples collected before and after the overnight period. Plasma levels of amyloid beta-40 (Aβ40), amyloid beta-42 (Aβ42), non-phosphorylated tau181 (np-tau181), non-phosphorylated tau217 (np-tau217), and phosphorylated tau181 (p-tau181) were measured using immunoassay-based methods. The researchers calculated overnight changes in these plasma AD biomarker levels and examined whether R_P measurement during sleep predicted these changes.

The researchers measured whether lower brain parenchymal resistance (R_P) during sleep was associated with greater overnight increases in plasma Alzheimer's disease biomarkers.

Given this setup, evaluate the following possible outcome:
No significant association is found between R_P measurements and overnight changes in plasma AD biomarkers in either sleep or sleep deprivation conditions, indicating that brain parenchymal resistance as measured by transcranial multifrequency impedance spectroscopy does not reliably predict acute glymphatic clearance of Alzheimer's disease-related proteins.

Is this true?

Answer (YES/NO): NO